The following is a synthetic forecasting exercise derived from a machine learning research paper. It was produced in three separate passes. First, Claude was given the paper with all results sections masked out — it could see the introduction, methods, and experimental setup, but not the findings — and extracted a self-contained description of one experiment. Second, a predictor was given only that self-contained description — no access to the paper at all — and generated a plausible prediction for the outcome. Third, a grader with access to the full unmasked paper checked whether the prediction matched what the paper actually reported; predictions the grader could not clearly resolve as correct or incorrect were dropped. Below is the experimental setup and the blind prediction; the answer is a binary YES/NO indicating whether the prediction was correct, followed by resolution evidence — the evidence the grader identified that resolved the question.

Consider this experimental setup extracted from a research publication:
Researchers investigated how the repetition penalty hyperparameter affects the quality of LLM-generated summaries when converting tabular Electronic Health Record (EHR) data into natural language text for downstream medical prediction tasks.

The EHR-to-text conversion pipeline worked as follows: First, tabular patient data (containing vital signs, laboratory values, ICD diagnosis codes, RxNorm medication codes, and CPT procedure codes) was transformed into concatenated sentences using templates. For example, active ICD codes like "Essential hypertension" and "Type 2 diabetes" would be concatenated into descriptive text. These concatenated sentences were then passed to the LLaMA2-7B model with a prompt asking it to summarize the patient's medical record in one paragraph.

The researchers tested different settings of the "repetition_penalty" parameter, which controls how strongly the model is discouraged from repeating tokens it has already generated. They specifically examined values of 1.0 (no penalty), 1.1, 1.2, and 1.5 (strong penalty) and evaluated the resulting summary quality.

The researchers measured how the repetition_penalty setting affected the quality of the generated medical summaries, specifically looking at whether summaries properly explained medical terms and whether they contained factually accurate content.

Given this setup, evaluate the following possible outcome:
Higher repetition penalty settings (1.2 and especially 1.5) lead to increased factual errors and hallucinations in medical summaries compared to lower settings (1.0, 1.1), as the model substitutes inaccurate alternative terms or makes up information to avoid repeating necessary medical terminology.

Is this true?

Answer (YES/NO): NO